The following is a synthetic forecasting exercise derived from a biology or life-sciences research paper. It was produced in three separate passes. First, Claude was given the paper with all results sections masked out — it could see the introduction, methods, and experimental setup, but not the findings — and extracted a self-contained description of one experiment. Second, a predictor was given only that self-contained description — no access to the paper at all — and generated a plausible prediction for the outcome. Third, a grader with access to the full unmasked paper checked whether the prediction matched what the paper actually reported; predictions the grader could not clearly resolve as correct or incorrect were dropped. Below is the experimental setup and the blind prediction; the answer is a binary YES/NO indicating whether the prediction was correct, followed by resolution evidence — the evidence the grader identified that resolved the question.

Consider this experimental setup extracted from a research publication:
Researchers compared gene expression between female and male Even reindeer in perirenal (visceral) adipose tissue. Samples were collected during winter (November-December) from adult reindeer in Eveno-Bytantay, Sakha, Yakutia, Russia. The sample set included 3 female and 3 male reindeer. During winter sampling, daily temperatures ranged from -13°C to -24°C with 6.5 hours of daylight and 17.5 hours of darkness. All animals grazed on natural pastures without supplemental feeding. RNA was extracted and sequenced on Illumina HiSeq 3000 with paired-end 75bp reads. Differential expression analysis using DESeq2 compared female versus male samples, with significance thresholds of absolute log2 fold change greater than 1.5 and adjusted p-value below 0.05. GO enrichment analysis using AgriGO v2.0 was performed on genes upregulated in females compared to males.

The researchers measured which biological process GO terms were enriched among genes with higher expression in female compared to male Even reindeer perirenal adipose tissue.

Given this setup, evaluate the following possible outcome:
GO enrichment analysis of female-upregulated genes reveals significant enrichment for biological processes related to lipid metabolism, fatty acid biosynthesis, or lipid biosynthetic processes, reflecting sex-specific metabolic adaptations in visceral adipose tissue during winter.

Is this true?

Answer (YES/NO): NO